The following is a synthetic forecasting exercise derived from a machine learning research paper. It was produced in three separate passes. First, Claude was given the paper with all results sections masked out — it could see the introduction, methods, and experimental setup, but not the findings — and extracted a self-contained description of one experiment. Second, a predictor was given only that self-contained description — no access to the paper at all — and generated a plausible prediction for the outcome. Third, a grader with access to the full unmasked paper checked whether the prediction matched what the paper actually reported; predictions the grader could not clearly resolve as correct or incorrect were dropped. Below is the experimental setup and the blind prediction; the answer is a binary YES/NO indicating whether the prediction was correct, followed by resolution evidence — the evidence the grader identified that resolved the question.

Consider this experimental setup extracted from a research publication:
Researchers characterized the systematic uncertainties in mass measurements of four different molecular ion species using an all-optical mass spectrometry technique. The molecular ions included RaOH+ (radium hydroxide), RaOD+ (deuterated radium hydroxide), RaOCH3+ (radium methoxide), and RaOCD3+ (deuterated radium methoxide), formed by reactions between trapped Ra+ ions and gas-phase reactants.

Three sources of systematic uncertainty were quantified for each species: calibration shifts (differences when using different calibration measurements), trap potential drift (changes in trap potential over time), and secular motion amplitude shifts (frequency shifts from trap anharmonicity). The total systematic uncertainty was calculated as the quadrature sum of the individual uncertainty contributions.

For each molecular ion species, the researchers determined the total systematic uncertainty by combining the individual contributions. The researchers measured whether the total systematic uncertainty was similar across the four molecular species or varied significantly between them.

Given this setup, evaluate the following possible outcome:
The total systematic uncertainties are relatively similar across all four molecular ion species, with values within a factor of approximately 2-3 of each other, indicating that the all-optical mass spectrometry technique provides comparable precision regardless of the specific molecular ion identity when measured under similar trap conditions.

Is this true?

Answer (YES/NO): YES